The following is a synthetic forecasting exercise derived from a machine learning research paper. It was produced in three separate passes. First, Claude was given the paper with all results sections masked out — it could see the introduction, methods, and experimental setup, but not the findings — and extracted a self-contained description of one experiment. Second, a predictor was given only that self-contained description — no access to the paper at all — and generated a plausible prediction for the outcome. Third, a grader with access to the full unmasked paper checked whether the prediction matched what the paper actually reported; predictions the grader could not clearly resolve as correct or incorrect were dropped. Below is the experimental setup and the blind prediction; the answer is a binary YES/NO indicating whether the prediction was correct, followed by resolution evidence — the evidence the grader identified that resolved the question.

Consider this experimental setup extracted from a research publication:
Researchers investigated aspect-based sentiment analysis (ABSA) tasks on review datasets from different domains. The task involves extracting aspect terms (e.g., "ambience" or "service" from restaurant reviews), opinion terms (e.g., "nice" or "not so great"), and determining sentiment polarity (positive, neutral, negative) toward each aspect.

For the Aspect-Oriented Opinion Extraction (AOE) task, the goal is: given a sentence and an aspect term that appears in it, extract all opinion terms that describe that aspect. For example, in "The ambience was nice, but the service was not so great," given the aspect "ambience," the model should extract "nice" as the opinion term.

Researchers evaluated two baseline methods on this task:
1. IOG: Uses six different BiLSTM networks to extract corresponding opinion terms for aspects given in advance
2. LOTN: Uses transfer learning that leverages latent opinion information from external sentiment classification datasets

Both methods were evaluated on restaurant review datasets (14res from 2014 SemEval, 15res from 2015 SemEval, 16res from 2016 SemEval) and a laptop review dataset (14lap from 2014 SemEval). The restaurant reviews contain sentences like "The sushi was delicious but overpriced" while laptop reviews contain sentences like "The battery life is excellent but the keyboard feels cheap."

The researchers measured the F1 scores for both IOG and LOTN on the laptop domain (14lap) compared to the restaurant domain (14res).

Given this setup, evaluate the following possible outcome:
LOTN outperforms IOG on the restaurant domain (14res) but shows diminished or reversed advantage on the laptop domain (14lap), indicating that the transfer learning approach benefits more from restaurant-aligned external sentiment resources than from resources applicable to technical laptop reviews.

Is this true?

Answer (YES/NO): YES